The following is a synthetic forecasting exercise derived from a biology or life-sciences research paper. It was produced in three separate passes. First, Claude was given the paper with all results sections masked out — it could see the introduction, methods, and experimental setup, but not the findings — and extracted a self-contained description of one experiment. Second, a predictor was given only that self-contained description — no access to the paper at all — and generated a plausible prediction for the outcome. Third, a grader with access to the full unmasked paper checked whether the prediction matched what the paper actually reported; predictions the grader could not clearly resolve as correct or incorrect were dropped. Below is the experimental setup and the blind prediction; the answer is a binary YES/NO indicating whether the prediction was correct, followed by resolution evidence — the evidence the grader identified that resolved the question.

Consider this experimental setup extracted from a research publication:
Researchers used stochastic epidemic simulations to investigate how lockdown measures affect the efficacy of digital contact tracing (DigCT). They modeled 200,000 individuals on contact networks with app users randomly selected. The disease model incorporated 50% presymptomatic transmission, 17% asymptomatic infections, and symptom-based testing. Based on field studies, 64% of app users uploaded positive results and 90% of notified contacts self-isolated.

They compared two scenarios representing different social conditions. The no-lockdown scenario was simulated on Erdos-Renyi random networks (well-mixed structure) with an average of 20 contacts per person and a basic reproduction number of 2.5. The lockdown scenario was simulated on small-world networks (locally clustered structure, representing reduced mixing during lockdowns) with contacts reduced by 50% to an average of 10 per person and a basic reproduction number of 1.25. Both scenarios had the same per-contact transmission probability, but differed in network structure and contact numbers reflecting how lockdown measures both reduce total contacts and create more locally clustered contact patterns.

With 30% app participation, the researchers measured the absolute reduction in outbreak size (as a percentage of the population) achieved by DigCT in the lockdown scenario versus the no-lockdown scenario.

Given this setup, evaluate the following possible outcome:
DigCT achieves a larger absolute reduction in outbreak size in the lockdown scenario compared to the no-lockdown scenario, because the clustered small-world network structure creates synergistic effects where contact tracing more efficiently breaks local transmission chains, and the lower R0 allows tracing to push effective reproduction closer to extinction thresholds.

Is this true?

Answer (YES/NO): NO